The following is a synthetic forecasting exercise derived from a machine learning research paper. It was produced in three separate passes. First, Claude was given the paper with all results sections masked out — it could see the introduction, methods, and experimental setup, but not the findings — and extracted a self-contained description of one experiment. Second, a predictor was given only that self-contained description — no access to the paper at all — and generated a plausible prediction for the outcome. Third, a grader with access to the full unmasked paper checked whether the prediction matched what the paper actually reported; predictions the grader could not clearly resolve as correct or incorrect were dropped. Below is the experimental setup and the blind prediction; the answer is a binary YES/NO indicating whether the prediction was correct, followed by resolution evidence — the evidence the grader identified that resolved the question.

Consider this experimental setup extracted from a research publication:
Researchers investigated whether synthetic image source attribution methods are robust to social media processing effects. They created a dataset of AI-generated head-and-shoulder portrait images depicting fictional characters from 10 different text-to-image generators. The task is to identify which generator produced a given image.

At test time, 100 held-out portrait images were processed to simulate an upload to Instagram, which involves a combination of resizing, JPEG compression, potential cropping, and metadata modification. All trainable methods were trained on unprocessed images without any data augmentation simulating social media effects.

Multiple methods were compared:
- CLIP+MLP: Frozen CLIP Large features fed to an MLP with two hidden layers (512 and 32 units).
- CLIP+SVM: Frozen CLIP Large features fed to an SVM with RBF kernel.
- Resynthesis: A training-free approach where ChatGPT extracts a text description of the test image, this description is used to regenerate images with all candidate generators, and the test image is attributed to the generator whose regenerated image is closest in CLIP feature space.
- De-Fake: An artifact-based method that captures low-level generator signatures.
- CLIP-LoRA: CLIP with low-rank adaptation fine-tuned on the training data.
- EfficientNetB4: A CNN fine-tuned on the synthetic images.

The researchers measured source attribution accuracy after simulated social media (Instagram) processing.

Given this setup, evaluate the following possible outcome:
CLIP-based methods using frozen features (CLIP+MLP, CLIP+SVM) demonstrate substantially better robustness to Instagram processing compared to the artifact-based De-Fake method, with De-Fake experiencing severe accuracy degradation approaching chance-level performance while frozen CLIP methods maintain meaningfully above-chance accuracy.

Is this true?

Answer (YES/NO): NO